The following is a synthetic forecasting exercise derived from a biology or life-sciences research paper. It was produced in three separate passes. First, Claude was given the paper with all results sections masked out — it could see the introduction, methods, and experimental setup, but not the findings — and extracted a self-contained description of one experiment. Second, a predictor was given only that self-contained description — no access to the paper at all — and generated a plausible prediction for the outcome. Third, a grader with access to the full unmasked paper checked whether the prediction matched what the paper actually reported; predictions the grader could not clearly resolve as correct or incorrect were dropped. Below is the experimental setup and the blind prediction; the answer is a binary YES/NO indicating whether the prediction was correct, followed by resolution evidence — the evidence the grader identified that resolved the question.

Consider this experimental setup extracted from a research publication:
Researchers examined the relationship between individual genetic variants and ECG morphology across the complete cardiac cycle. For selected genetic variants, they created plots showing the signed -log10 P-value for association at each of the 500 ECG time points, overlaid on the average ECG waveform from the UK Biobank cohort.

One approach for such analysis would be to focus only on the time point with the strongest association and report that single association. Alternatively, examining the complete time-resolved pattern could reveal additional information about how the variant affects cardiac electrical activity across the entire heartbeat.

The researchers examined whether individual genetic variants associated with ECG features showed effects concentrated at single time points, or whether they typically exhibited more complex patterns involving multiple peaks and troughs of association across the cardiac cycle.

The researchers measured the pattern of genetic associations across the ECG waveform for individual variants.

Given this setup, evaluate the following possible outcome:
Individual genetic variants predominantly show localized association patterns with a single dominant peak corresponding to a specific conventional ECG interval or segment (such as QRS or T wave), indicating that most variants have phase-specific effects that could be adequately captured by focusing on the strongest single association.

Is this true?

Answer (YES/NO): NO